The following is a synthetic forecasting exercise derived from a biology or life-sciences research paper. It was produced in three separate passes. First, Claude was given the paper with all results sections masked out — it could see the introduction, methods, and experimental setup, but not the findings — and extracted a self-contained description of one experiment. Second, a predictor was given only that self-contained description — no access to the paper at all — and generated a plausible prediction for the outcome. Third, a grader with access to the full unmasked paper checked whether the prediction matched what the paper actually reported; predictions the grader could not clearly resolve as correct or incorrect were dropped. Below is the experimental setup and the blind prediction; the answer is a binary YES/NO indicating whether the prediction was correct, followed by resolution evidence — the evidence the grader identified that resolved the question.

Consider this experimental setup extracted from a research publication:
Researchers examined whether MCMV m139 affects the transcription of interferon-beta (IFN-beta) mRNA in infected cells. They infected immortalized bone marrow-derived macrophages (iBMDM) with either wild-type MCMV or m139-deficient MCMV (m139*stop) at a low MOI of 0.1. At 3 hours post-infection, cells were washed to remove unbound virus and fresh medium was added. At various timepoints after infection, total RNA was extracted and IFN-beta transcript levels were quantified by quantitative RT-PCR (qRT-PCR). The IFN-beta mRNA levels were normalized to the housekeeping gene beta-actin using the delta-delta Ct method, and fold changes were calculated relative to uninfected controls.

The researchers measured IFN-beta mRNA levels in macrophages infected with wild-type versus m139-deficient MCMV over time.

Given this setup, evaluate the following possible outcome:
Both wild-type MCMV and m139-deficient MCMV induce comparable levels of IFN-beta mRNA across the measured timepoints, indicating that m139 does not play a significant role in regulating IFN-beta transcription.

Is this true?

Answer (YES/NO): NO